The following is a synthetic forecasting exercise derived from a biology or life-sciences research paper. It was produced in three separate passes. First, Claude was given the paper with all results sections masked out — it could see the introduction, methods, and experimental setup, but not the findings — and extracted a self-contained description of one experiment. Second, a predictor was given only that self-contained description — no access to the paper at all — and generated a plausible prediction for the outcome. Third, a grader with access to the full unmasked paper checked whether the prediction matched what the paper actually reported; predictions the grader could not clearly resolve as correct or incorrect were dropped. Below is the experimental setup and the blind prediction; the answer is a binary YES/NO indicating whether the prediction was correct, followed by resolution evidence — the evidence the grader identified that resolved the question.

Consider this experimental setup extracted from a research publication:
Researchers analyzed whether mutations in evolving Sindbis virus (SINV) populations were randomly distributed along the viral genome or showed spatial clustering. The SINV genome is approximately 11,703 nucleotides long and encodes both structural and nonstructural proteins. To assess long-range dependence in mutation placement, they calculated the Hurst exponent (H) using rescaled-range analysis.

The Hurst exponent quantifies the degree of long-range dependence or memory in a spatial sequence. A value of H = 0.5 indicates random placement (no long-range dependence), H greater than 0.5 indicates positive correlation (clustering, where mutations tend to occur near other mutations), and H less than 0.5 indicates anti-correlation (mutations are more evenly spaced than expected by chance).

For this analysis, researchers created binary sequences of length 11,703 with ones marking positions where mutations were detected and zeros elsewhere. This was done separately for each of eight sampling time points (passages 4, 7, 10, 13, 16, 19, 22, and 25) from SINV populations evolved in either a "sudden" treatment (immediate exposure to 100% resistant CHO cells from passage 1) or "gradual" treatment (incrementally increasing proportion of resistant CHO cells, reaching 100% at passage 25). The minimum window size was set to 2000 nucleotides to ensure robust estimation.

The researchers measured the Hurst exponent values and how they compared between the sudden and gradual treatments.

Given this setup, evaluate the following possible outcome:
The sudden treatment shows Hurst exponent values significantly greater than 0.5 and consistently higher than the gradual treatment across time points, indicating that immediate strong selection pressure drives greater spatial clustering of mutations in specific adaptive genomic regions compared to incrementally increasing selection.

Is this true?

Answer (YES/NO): NO